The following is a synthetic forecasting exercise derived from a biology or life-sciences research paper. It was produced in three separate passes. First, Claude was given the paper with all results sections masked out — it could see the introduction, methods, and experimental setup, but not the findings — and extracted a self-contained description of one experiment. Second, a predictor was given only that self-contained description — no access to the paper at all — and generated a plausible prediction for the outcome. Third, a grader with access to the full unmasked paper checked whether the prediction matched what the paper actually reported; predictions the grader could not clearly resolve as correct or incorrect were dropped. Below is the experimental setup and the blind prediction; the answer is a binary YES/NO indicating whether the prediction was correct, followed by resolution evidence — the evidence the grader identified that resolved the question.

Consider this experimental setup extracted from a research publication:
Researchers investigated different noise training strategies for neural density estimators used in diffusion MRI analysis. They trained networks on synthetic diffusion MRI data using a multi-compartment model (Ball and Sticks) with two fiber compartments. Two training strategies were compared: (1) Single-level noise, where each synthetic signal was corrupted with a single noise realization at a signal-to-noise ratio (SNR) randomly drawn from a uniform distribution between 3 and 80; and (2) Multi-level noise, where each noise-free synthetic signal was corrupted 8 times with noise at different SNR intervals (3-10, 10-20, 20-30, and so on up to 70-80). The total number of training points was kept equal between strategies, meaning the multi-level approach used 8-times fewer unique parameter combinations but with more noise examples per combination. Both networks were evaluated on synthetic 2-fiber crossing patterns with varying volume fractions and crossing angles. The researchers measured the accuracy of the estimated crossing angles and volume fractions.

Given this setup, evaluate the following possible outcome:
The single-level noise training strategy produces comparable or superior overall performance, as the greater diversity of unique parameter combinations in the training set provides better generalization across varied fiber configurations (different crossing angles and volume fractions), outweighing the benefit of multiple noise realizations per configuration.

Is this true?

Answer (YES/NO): NO